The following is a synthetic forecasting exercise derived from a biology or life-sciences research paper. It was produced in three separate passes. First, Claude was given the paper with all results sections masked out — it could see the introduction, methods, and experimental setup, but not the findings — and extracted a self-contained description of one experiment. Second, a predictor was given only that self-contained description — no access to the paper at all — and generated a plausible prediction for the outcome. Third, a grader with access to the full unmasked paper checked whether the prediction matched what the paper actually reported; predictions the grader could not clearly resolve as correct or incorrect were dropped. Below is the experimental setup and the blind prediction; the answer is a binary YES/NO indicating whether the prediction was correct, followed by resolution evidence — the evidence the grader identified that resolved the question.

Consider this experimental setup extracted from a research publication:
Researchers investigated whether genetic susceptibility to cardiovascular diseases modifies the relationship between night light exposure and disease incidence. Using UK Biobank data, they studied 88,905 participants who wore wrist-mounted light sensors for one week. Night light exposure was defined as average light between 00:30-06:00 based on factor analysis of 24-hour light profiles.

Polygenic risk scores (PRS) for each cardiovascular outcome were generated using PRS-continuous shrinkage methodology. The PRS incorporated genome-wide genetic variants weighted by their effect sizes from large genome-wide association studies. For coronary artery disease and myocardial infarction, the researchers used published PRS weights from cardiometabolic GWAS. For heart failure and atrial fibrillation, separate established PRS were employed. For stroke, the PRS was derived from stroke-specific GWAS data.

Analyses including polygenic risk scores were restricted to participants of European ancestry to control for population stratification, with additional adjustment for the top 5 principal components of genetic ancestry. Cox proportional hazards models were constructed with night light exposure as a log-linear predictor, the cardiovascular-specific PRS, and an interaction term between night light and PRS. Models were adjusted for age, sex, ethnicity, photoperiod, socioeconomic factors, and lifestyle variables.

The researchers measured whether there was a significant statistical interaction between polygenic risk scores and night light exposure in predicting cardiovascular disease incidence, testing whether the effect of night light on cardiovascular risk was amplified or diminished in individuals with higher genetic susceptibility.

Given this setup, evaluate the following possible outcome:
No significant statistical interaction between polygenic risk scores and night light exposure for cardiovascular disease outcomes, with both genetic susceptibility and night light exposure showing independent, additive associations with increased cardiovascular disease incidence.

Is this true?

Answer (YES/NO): YES